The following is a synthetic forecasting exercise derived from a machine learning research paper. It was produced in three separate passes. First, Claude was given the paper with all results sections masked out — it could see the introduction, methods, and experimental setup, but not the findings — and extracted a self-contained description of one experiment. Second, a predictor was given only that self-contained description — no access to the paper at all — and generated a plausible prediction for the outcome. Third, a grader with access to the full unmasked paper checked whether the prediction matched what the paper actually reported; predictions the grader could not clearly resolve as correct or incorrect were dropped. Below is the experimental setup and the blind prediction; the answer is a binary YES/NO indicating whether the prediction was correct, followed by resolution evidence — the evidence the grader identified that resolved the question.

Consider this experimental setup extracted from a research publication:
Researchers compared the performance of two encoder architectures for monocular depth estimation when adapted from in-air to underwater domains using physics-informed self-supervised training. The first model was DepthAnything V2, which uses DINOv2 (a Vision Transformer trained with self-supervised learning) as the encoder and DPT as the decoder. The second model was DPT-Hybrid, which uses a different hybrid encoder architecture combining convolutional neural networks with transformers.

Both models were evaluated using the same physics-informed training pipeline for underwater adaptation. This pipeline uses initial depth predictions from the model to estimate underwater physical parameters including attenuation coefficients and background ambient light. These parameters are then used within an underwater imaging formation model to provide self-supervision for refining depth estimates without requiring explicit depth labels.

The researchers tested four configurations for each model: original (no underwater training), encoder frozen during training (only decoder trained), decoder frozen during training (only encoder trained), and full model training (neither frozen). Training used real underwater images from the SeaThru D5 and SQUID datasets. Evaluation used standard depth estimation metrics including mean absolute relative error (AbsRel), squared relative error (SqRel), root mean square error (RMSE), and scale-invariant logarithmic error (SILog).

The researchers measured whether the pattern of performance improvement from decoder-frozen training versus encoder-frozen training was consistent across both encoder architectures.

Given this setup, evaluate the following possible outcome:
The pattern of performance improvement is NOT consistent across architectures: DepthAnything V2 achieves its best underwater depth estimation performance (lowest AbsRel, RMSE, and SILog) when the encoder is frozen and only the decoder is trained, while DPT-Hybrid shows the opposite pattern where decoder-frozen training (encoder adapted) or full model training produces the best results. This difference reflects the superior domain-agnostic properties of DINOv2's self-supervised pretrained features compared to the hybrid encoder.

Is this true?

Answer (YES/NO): NO